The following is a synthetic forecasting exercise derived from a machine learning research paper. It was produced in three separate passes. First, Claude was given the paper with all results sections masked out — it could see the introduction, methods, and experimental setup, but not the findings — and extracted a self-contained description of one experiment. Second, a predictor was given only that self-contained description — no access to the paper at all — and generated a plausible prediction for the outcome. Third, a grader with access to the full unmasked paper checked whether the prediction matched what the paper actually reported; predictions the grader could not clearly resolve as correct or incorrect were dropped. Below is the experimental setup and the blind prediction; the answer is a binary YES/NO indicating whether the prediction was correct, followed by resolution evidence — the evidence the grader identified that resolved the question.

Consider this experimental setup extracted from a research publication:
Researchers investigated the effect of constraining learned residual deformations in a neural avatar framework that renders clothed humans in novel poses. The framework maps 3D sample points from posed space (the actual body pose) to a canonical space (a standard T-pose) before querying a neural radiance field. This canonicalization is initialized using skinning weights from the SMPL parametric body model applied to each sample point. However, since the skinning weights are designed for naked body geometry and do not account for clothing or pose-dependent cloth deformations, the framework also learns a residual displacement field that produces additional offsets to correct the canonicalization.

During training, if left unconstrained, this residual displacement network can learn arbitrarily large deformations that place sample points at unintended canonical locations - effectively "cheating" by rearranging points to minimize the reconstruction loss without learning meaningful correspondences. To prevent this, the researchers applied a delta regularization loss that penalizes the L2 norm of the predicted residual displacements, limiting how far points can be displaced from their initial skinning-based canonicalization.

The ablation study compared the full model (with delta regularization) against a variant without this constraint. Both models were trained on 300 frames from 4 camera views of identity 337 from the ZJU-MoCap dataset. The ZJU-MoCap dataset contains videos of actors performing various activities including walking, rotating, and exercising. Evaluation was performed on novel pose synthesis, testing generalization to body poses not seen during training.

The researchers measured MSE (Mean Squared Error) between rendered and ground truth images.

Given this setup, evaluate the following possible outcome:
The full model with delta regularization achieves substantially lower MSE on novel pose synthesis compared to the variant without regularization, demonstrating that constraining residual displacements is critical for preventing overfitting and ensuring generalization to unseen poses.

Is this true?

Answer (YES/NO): NO